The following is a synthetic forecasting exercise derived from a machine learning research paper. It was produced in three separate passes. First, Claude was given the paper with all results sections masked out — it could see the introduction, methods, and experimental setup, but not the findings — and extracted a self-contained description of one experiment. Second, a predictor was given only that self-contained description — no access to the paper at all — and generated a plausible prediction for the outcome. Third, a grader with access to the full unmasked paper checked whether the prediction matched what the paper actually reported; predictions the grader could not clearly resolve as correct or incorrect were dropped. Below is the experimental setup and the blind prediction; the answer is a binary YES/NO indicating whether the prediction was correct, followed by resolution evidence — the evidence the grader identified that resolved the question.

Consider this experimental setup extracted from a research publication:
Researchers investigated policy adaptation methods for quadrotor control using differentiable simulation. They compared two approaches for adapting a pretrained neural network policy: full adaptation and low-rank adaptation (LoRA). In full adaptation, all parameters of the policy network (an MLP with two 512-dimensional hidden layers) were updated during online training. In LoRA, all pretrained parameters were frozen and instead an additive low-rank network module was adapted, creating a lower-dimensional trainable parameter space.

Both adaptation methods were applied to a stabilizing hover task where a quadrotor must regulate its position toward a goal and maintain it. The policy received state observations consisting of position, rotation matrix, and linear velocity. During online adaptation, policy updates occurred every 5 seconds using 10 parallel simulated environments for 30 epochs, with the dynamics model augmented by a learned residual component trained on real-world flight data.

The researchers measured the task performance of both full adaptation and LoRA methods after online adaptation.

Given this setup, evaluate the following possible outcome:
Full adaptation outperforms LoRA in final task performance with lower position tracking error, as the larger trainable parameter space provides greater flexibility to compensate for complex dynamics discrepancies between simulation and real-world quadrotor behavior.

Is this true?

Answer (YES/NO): NO